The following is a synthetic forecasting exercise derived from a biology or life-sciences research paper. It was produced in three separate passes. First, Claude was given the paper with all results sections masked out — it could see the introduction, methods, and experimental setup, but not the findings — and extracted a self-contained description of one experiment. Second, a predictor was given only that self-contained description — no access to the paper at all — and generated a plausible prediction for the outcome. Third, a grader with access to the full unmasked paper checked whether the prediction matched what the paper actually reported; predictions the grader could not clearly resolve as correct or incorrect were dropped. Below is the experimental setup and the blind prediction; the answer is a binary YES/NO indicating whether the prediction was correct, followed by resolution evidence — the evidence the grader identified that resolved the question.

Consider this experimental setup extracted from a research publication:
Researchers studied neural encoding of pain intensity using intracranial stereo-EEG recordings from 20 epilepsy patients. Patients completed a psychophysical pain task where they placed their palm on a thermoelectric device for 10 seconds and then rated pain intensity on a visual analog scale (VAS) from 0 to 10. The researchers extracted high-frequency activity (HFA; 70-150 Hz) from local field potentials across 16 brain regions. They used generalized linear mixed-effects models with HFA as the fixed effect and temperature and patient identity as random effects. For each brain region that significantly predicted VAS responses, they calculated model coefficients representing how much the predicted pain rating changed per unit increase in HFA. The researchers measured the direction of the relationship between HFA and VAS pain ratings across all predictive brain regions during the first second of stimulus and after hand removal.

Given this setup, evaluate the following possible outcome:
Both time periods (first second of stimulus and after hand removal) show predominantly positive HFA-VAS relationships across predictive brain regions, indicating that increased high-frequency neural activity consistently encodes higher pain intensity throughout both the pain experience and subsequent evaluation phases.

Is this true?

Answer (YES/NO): YES